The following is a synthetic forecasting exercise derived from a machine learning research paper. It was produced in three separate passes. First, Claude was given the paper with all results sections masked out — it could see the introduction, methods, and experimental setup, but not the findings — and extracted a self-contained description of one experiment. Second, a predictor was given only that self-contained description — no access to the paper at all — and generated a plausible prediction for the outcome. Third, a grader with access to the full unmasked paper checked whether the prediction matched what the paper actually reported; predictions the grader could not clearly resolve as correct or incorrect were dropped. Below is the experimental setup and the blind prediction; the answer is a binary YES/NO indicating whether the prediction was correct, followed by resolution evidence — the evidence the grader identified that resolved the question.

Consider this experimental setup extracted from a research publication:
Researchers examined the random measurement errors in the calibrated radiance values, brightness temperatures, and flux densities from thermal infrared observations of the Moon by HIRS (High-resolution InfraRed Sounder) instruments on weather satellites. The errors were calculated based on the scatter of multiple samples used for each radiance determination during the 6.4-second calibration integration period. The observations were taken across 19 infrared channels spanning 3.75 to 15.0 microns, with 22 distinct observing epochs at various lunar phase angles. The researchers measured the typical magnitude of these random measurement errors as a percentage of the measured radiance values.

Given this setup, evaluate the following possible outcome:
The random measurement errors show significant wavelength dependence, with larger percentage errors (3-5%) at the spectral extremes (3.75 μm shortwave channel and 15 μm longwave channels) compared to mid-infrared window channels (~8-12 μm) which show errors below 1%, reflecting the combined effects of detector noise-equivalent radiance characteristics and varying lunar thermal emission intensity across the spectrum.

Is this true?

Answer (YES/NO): NO